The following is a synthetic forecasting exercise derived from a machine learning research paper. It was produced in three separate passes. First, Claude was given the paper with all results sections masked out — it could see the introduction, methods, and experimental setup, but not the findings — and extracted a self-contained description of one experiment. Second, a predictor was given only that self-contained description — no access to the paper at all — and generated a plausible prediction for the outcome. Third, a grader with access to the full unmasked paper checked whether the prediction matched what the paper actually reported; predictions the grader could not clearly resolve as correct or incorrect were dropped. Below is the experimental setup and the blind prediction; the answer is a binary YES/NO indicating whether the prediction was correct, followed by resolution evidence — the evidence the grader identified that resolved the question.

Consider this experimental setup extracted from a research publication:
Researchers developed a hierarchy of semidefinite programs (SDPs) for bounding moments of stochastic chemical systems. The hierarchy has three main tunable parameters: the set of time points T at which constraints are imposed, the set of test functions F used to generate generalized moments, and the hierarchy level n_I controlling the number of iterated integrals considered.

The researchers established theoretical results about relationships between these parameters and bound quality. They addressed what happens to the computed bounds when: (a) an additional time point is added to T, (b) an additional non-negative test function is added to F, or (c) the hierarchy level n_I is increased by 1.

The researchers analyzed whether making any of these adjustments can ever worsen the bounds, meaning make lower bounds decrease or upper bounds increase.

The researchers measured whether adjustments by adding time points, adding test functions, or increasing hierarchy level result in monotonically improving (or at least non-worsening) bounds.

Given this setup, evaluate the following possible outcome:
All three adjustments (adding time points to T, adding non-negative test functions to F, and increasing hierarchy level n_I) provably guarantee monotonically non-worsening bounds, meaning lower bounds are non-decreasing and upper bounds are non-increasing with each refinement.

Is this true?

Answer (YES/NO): YES